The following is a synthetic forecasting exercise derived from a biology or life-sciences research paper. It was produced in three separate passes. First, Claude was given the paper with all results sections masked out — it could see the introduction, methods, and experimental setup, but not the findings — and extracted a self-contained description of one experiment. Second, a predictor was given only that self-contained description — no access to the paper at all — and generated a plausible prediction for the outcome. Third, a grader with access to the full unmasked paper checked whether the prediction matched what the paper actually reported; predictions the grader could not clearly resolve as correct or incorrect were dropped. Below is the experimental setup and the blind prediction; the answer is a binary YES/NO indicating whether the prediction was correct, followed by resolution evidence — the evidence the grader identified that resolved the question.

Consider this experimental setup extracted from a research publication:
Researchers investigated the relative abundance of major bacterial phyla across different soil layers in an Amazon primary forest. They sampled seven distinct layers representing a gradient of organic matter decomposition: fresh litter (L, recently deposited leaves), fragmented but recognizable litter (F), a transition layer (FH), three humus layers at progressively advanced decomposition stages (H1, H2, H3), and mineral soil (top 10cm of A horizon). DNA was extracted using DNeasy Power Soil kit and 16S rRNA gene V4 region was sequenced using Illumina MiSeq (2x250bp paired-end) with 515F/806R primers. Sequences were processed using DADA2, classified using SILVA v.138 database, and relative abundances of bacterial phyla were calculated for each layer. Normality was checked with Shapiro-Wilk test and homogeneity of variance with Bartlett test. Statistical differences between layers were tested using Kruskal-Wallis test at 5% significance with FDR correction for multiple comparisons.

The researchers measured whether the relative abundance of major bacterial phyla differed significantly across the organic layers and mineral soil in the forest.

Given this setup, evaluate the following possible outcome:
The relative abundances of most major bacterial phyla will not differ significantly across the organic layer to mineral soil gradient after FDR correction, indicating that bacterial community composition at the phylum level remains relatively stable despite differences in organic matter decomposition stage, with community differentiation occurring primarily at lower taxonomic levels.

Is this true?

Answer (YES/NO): NO